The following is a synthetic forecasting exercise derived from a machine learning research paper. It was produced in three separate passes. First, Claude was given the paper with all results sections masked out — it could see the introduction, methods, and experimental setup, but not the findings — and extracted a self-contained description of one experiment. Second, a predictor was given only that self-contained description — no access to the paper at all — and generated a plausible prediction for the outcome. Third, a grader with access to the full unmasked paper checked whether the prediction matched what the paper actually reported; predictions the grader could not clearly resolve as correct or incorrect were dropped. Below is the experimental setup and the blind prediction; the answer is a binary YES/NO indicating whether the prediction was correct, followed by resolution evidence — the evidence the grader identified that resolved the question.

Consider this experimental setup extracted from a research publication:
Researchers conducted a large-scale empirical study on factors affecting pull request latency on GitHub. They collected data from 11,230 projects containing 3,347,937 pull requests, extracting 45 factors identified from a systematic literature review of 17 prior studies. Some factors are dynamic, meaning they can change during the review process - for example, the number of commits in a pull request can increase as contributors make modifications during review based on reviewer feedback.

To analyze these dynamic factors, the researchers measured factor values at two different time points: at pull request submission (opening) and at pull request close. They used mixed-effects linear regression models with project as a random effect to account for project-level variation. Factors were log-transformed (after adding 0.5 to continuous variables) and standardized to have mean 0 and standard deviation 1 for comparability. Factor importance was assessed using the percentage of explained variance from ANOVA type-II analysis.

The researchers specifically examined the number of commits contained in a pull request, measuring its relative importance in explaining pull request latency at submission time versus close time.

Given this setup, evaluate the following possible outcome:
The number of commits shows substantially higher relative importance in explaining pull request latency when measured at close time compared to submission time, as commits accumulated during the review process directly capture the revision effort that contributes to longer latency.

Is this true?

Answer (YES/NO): YES